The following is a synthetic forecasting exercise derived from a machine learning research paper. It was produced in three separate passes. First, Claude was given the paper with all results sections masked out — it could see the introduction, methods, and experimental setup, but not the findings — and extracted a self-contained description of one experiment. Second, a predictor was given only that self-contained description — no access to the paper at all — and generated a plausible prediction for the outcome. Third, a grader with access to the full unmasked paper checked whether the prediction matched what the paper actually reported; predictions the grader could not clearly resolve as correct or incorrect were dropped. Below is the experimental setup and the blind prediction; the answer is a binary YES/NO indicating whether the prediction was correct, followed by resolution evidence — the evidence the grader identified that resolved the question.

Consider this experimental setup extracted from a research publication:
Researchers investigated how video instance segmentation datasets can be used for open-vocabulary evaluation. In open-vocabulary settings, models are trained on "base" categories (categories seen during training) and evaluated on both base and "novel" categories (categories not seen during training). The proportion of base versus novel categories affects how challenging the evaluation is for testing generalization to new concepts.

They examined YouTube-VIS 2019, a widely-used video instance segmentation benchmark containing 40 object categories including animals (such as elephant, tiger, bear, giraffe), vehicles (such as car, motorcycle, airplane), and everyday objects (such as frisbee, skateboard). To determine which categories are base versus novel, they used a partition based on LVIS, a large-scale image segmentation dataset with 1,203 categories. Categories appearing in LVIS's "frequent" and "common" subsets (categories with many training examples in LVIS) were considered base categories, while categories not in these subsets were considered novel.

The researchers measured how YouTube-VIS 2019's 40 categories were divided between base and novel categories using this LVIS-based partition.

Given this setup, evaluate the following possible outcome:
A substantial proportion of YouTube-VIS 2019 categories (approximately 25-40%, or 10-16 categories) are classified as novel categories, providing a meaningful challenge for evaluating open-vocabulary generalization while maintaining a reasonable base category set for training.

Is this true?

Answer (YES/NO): NO